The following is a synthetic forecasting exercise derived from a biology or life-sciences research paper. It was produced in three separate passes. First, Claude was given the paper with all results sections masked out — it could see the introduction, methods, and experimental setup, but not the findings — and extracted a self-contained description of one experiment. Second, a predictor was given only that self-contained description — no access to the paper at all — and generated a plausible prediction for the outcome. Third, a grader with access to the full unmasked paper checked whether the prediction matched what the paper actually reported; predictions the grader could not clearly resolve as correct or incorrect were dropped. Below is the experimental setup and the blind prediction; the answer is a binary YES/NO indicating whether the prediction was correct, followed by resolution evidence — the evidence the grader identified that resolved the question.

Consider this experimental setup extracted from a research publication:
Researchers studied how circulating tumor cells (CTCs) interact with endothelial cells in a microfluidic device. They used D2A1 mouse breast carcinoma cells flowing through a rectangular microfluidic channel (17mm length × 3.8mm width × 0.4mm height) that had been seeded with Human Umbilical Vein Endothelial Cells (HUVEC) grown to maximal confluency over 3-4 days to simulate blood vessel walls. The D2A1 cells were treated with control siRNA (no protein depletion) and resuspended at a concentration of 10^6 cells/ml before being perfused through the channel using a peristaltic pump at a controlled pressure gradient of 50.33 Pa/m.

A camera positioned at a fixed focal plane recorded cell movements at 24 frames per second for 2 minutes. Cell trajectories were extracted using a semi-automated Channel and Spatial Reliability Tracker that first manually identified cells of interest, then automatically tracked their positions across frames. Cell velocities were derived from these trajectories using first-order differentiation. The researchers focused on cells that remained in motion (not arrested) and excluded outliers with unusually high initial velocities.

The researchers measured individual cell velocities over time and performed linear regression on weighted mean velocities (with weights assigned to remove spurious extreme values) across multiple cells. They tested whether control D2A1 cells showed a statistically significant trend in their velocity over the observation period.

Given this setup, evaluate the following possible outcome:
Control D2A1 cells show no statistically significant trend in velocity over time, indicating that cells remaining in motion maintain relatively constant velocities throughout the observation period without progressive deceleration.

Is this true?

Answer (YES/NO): NO